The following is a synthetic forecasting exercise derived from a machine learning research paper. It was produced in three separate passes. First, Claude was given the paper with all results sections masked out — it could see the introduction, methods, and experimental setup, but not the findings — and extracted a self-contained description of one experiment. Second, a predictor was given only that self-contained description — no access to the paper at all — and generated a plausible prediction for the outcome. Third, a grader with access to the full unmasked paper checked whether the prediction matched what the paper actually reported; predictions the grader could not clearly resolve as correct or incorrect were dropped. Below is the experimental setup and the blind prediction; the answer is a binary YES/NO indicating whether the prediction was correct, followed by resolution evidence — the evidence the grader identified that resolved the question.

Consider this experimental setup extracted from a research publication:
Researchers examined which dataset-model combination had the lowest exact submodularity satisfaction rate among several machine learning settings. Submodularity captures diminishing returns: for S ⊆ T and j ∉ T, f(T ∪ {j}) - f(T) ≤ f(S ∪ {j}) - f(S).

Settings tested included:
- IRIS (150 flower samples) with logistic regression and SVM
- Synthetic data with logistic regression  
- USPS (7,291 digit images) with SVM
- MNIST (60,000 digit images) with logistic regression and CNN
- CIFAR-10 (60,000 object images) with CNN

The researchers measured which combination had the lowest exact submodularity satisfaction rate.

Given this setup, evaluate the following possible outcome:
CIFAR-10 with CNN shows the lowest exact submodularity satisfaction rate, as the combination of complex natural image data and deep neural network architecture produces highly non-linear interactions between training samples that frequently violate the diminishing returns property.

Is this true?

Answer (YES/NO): NO